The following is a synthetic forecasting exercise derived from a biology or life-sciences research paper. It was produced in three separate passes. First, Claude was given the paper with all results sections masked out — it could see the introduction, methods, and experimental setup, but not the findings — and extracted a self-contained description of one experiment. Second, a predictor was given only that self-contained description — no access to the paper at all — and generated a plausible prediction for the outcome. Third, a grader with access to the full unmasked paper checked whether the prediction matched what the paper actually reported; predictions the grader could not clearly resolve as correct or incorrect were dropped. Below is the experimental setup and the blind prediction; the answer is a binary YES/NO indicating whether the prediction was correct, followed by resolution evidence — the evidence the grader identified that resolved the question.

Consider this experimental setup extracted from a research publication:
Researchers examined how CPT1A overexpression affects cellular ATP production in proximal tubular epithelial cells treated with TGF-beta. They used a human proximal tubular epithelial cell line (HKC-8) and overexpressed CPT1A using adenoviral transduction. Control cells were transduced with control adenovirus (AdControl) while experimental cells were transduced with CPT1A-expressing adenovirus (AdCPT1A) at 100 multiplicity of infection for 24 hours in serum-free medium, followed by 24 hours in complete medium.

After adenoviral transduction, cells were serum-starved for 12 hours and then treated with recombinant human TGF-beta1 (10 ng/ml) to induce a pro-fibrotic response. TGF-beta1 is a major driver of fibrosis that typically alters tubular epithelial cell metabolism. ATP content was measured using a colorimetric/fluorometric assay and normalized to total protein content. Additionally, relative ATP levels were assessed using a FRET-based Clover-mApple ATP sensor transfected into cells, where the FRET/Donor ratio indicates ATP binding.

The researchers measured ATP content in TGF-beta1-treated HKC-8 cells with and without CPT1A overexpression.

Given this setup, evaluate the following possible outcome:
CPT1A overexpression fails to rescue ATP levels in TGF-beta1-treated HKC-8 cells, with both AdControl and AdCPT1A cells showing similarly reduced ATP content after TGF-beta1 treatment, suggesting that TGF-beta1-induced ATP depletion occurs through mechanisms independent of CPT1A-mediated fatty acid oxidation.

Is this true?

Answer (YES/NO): NO